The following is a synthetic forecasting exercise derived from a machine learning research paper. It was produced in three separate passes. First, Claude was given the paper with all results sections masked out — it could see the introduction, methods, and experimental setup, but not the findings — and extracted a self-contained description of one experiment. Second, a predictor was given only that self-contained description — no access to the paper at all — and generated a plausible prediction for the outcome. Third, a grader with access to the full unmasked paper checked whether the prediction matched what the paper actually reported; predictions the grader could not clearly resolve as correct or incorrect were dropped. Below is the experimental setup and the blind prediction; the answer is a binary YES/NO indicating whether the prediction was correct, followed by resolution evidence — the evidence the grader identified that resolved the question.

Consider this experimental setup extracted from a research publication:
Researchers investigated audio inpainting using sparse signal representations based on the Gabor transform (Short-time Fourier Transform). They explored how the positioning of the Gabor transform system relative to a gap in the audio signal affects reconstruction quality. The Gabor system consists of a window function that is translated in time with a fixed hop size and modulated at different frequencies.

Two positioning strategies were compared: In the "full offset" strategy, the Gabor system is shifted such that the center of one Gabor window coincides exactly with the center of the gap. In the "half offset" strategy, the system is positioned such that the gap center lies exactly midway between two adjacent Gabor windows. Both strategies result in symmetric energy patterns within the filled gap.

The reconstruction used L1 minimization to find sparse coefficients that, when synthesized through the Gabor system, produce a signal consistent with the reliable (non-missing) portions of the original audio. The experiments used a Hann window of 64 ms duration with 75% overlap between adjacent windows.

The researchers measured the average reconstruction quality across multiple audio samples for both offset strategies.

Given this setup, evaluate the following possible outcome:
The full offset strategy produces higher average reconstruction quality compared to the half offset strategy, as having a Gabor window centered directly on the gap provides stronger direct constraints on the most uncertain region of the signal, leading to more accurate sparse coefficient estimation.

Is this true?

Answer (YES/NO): NO